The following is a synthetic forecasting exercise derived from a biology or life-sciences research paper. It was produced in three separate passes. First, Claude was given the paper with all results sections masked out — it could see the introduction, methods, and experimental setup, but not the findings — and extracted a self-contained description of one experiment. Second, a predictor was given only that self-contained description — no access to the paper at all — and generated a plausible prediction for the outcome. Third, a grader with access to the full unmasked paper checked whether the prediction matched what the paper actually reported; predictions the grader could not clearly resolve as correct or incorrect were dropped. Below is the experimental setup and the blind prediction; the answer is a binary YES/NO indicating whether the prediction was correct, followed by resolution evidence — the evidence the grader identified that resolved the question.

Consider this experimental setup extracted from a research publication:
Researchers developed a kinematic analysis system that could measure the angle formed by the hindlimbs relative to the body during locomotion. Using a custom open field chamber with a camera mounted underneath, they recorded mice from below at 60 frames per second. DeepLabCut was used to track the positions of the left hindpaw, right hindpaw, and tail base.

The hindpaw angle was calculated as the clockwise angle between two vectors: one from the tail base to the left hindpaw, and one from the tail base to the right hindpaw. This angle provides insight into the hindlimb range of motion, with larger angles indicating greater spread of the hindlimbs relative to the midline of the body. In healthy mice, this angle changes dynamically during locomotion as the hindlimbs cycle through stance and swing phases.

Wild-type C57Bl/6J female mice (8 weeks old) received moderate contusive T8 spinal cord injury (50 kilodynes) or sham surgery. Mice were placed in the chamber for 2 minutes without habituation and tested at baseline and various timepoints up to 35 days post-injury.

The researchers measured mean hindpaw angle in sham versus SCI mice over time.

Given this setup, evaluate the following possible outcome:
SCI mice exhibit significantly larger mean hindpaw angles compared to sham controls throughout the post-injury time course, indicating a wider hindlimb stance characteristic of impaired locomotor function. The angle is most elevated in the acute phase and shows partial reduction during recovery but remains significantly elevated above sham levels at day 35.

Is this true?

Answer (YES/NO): NO